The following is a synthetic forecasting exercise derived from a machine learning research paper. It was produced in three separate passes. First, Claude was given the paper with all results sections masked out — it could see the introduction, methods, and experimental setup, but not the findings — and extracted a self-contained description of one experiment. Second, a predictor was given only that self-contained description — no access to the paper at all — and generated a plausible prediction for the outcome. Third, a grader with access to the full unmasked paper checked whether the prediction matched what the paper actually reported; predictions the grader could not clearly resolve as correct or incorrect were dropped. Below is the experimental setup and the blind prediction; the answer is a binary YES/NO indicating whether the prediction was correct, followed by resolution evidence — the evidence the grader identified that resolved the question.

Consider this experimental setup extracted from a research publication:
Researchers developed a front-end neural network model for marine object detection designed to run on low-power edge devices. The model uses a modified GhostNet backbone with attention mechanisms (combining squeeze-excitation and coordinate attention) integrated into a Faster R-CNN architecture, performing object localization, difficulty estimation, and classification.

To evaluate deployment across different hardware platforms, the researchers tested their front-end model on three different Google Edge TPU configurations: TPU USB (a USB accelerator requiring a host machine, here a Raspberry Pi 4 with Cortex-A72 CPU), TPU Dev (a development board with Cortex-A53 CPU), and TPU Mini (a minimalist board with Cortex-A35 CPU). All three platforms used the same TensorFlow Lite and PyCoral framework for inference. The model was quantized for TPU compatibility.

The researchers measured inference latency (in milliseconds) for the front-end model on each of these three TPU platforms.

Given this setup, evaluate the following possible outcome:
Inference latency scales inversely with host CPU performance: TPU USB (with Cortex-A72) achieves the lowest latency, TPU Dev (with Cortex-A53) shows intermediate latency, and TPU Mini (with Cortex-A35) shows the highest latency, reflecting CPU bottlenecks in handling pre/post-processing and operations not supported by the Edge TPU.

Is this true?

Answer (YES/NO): NO